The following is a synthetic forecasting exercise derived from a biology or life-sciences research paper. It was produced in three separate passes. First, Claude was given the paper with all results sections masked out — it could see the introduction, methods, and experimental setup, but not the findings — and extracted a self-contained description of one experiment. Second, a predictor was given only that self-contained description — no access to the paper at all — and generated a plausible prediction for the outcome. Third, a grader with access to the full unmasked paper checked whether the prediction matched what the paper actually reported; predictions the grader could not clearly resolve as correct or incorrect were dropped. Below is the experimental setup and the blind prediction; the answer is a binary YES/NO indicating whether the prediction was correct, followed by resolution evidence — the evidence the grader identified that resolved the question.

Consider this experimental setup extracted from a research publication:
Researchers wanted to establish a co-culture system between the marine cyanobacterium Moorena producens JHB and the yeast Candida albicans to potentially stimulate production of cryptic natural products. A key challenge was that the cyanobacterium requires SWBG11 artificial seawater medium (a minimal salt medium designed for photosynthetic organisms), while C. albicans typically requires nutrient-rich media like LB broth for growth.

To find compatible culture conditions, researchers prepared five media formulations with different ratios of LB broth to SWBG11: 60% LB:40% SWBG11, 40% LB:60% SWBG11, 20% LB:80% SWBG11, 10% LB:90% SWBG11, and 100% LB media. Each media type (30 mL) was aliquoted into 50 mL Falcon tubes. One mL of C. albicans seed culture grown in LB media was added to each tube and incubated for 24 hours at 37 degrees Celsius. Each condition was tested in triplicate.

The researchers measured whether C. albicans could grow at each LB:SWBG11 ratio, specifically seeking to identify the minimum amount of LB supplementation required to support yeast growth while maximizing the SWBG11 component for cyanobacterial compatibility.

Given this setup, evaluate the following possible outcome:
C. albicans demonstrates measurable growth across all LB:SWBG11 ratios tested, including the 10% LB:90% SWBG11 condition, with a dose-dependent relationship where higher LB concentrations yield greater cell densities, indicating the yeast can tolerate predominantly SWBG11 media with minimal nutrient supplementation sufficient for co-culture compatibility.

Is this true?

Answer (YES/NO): NO